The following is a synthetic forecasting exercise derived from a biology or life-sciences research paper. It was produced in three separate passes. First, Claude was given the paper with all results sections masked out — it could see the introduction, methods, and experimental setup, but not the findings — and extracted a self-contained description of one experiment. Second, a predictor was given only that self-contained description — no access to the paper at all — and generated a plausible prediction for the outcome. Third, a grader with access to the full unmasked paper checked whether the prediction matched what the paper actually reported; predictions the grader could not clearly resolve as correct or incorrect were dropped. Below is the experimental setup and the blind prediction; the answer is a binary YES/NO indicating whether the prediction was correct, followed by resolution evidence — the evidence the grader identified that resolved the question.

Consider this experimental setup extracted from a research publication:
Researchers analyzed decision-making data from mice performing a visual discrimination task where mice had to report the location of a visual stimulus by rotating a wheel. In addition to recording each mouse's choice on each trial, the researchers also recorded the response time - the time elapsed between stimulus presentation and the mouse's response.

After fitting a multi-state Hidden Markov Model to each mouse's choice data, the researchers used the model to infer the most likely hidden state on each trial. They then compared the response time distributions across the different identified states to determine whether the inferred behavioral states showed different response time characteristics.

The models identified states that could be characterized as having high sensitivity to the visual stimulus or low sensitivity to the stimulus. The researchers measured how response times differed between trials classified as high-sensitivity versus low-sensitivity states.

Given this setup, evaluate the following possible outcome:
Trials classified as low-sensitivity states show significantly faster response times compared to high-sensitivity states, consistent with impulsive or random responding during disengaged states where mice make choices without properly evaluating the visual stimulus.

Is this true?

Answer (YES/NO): NO